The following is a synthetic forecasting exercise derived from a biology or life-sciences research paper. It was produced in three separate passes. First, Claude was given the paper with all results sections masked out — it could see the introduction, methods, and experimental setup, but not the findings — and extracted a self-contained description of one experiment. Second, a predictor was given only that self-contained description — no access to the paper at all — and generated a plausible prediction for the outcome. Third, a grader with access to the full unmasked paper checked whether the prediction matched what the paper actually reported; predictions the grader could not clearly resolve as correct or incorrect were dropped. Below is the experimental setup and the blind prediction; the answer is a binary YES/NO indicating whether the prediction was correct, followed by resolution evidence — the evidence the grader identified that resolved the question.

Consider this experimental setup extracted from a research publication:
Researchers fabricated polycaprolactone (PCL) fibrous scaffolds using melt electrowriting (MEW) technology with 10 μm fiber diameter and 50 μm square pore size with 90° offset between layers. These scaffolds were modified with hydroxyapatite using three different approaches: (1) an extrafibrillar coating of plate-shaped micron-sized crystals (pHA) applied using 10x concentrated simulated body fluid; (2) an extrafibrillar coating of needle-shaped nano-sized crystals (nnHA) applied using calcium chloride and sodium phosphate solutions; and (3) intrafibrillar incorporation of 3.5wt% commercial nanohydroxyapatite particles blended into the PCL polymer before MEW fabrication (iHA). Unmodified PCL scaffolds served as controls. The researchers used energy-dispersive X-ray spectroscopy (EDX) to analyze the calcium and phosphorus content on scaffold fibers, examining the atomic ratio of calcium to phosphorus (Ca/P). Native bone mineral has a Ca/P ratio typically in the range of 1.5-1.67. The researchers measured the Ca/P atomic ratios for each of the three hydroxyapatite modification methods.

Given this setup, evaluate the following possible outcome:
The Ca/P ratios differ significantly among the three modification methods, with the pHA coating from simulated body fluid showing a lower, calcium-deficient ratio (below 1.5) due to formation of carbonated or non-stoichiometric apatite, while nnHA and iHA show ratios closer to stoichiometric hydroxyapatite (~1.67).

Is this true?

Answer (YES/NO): NO